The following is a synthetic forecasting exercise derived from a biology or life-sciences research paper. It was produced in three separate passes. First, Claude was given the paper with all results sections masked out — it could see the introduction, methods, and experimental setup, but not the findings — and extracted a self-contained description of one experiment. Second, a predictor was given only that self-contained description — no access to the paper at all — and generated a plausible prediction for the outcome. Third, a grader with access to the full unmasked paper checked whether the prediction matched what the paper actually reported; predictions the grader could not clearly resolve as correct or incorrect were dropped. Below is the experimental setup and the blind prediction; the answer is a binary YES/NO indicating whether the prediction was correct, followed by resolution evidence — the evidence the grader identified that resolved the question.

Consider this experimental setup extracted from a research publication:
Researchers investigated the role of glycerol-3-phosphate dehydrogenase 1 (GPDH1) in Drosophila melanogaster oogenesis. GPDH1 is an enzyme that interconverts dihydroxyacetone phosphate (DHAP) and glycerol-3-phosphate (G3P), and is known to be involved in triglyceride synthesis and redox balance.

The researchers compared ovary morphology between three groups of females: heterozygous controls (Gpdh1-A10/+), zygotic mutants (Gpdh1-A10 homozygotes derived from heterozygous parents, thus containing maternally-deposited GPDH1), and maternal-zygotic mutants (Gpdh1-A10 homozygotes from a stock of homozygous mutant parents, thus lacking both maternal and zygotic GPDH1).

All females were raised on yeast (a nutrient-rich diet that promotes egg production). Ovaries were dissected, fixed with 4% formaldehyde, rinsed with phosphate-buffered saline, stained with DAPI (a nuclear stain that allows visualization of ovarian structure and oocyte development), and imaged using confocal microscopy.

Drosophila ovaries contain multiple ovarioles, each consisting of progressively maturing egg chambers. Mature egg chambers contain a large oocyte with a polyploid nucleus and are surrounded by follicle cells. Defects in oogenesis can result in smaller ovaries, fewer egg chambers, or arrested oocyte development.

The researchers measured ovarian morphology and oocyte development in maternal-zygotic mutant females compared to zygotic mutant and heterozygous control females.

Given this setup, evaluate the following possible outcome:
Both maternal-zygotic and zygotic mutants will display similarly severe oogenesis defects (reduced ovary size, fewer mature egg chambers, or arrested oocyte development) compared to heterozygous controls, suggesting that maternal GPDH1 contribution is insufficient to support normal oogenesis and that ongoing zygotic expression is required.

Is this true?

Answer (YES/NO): YES